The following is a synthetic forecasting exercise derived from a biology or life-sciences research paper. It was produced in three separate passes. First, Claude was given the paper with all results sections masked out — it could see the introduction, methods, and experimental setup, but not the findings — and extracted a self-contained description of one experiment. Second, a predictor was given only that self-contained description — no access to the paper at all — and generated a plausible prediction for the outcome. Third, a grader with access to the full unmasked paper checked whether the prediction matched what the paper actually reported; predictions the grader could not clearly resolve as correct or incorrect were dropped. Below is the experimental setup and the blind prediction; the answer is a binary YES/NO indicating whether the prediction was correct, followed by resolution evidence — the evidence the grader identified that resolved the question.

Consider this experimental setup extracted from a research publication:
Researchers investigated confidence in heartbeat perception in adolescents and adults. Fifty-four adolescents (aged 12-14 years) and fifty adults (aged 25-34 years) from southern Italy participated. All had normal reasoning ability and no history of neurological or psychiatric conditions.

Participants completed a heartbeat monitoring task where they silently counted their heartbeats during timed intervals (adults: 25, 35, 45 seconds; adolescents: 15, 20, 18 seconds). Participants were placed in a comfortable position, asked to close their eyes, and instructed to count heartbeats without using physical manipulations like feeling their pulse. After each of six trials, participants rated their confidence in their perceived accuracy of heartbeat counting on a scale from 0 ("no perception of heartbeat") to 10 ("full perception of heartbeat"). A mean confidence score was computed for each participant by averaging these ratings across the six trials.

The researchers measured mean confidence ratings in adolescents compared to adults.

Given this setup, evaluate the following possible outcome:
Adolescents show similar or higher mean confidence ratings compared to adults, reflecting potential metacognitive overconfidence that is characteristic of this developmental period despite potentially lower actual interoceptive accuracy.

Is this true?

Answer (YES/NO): YES